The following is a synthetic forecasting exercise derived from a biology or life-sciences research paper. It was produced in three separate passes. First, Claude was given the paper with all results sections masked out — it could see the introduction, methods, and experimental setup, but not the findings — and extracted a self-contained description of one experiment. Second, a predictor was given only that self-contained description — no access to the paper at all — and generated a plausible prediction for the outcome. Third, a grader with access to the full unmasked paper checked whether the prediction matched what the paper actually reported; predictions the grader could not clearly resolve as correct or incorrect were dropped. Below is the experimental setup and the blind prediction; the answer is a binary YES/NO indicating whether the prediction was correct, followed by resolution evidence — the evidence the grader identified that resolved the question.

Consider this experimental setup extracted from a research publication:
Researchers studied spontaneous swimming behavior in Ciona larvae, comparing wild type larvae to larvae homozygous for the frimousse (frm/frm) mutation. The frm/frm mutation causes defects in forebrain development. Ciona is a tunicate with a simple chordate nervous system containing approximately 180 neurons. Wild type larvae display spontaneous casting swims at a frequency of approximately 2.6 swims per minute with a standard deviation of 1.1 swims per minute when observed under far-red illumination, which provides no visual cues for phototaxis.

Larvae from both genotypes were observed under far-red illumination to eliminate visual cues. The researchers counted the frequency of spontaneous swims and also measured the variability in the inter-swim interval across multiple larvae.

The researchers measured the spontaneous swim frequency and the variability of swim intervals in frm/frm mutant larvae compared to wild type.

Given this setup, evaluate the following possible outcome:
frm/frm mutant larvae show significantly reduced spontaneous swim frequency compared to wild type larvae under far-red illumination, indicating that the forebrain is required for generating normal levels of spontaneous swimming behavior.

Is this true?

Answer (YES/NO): NO